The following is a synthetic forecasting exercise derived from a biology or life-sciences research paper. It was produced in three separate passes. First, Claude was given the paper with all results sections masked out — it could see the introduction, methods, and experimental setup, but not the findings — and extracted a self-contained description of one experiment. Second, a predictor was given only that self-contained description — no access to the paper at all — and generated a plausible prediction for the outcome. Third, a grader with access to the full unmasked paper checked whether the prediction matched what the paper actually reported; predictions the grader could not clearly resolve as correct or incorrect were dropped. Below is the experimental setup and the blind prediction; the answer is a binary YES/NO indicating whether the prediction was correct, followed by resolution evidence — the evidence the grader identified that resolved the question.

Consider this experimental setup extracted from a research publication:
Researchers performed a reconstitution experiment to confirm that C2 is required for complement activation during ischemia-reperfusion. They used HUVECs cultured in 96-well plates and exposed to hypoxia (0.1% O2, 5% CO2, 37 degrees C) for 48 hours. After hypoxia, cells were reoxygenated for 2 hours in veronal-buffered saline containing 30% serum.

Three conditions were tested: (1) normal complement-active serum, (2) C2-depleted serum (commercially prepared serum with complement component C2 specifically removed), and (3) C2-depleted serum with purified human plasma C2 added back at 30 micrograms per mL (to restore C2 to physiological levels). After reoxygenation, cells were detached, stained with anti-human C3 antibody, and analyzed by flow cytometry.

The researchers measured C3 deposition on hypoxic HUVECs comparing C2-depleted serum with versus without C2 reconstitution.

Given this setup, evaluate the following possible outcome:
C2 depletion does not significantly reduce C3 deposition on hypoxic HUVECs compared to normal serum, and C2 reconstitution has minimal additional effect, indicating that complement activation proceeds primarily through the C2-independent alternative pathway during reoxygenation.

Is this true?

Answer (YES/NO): NO